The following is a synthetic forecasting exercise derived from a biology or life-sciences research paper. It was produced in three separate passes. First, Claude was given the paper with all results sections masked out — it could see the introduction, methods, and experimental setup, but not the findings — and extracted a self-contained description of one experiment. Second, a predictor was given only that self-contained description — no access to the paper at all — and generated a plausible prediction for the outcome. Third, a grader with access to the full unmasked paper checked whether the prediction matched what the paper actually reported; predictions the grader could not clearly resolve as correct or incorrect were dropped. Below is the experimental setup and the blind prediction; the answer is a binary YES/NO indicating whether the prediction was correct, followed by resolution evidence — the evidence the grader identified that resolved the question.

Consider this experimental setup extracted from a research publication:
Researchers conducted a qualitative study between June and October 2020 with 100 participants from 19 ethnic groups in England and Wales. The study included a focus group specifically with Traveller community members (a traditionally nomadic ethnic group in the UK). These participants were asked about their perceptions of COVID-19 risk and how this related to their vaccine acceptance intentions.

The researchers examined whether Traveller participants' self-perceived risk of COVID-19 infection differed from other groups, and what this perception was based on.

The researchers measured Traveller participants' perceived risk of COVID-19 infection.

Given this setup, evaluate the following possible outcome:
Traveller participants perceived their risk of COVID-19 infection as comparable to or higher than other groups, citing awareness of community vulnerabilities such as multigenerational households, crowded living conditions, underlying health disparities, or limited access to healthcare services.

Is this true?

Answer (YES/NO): NO